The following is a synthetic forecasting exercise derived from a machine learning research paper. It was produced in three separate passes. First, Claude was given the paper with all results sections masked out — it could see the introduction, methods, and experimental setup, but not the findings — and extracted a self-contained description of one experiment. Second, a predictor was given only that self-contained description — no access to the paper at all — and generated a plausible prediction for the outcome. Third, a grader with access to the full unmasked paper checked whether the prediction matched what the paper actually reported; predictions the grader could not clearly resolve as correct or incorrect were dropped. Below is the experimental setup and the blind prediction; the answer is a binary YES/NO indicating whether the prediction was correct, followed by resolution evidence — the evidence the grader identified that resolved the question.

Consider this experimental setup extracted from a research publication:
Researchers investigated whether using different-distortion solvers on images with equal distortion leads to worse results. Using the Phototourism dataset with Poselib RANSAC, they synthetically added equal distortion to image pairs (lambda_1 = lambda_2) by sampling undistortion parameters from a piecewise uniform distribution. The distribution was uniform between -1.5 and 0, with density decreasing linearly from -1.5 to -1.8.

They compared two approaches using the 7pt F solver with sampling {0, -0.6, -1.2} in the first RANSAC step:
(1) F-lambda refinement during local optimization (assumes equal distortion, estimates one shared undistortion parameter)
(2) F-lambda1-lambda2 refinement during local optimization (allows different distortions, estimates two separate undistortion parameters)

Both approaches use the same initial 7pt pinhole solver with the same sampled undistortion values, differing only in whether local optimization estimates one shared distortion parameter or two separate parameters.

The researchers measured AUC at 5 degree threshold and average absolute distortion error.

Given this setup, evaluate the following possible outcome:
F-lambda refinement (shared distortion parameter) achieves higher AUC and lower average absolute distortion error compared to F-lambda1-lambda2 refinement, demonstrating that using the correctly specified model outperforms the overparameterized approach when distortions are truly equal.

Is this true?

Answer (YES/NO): YES